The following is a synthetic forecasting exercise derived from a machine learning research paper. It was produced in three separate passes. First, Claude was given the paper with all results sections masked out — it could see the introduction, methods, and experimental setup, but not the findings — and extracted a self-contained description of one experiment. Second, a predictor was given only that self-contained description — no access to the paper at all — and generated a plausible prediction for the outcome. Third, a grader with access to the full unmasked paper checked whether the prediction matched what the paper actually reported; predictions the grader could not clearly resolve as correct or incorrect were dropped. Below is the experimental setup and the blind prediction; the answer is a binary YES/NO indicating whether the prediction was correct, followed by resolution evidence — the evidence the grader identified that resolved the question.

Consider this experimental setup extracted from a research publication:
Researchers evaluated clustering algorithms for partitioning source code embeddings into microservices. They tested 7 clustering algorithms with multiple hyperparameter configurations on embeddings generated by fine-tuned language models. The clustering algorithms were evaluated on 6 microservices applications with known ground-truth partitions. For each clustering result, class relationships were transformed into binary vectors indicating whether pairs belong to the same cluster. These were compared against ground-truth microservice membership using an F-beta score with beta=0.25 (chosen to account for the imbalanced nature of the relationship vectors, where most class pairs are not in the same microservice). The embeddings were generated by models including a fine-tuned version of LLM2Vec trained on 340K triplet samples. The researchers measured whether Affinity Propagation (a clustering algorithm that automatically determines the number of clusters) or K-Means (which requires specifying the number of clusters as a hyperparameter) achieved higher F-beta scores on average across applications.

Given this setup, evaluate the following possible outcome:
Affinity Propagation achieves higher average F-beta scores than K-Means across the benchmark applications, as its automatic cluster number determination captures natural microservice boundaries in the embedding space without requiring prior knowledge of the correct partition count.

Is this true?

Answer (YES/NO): YES